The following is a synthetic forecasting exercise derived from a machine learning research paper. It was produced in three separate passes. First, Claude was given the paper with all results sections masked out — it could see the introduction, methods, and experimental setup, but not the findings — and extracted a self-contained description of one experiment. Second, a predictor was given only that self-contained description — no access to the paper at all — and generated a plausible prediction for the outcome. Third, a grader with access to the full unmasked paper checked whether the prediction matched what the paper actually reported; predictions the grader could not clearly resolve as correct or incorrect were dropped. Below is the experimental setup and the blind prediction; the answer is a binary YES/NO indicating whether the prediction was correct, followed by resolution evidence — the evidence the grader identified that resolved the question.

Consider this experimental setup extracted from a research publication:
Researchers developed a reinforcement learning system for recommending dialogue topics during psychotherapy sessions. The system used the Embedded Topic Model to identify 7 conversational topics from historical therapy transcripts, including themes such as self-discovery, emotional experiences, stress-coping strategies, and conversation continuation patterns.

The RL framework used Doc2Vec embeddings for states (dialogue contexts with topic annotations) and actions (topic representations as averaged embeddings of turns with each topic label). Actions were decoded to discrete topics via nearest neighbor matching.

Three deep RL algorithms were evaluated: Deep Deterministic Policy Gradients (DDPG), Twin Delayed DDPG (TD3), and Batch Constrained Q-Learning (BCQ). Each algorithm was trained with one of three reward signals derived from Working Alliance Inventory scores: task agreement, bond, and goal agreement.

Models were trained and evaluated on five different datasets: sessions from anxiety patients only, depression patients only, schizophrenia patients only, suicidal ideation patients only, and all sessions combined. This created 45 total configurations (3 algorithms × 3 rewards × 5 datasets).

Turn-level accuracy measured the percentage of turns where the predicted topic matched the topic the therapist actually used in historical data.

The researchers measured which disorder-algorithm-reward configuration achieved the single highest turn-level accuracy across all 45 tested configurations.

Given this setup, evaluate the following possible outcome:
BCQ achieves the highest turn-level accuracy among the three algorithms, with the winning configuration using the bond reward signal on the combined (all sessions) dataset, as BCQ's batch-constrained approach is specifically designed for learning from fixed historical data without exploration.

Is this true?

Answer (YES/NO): NO